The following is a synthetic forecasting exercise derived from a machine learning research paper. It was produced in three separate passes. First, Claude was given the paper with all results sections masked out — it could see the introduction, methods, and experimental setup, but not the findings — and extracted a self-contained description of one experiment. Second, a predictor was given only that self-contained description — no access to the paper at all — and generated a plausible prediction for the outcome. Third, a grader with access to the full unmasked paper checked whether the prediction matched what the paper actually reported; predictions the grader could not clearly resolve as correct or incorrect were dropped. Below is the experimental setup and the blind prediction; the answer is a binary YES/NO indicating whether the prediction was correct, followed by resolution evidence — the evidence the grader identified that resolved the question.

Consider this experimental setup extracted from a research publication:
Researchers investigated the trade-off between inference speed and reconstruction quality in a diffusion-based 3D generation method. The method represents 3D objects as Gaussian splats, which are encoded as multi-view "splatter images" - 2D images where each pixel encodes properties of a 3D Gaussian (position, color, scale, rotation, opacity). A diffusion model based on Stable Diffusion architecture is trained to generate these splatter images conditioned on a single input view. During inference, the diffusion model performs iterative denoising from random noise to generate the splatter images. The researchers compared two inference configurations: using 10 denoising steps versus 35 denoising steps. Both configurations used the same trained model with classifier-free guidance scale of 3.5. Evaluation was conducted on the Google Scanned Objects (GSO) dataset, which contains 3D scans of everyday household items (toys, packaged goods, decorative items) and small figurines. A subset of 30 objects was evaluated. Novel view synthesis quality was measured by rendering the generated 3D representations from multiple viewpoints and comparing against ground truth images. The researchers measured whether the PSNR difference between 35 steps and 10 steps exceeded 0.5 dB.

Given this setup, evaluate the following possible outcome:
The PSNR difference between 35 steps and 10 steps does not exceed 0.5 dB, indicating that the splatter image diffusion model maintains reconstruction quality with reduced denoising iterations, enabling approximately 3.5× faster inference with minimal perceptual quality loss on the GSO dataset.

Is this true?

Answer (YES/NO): YES